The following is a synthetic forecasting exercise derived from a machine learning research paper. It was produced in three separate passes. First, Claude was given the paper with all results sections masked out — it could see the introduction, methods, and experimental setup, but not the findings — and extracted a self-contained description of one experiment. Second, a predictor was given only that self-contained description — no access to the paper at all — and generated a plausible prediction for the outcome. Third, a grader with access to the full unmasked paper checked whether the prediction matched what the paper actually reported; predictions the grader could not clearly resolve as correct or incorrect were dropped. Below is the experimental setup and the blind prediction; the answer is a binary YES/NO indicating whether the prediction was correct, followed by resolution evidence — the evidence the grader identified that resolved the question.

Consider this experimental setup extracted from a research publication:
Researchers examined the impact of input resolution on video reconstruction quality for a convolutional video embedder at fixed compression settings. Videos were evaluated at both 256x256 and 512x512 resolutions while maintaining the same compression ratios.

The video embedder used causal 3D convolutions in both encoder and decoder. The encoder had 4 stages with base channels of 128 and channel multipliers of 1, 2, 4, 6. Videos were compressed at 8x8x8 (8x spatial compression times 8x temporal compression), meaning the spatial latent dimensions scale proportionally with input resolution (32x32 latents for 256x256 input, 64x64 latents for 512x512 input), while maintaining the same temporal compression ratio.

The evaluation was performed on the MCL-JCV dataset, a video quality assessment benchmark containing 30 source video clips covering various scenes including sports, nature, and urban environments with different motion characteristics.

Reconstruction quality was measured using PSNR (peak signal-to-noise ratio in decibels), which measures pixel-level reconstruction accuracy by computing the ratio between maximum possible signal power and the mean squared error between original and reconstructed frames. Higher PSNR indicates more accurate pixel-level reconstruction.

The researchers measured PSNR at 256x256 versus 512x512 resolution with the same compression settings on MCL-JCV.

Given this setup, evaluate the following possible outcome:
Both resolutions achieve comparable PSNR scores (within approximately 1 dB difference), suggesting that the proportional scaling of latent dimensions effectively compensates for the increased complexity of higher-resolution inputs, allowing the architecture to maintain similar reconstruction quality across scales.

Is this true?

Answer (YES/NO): NO